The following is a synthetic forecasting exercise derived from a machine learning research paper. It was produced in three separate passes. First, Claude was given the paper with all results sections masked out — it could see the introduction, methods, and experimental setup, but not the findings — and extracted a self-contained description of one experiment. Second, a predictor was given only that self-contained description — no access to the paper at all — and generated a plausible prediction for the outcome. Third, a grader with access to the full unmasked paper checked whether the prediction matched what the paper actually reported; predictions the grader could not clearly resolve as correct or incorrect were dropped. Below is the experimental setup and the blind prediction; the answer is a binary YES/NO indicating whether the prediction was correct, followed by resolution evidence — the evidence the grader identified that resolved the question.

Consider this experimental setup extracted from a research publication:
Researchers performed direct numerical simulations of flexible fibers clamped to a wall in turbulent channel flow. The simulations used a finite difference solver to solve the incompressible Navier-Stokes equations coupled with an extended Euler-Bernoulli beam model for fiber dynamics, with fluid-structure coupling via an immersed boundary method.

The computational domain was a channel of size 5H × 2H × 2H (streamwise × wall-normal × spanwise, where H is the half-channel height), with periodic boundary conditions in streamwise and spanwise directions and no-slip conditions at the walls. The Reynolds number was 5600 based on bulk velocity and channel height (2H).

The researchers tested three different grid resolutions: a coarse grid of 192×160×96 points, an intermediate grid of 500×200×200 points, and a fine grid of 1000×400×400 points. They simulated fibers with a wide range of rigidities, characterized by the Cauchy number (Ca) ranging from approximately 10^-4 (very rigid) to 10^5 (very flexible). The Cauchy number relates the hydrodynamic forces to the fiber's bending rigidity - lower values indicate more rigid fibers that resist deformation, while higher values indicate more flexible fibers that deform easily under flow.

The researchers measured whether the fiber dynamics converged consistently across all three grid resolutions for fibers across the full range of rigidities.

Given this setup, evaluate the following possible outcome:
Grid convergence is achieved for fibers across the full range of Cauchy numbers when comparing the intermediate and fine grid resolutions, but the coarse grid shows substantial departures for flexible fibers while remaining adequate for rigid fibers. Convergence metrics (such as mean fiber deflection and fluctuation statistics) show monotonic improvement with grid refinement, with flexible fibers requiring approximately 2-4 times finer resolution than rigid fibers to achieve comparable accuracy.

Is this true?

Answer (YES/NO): NO